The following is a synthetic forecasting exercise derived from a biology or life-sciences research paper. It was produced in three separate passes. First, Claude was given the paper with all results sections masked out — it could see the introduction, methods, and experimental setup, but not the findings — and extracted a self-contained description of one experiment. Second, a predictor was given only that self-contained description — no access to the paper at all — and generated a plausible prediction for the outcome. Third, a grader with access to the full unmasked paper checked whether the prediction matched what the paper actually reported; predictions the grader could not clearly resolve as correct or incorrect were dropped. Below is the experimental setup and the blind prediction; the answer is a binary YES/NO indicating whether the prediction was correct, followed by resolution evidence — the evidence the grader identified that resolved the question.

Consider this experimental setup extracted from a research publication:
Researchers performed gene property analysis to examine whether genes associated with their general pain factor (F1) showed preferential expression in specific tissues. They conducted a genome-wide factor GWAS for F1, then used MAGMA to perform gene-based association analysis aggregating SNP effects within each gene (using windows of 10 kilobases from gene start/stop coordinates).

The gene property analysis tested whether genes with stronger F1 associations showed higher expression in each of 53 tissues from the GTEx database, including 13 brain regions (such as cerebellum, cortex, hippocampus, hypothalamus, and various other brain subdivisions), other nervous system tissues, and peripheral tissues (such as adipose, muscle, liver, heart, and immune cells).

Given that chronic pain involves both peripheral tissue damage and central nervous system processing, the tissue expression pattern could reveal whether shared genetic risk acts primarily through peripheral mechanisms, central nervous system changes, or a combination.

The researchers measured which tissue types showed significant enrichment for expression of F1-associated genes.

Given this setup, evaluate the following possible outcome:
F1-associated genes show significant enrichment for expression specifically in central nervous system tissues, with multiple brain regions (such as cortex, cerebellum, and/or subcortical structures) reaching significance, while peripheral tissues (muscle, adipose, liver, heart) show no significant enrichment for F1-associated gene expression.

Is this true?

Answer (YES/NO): YES